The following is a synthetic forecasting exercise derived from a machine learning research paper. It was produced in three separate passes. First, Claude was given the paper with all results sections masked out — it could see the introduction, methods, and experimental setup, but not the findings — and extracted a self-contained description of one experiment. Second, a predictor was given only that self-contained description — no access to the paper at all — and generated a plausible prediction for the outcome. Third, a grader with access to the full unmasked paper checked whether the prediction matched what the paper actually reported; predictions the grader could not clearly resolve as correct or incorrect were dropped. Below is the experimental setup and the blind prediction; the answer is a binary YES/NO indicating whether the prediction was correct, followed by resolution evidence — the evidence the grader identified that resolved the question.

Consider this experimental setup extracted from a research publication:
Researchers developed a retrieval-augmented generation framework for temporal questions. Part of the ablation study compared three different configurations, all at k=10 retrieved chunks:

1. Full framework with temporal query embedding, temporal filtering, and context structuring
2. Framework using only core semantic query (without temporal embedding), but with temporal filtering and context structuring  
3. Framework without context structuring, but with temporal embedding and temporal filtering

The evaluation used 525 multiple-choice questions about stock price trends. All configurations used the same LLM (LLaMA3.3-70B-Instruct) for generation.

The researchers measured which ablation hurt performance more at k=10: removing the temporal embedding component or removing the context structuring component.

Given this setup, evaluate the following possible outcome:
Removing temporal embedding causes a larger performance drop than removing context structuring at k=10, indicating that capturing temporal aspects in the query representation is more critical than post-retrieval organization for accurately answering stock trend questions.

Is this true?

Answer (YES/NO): YES